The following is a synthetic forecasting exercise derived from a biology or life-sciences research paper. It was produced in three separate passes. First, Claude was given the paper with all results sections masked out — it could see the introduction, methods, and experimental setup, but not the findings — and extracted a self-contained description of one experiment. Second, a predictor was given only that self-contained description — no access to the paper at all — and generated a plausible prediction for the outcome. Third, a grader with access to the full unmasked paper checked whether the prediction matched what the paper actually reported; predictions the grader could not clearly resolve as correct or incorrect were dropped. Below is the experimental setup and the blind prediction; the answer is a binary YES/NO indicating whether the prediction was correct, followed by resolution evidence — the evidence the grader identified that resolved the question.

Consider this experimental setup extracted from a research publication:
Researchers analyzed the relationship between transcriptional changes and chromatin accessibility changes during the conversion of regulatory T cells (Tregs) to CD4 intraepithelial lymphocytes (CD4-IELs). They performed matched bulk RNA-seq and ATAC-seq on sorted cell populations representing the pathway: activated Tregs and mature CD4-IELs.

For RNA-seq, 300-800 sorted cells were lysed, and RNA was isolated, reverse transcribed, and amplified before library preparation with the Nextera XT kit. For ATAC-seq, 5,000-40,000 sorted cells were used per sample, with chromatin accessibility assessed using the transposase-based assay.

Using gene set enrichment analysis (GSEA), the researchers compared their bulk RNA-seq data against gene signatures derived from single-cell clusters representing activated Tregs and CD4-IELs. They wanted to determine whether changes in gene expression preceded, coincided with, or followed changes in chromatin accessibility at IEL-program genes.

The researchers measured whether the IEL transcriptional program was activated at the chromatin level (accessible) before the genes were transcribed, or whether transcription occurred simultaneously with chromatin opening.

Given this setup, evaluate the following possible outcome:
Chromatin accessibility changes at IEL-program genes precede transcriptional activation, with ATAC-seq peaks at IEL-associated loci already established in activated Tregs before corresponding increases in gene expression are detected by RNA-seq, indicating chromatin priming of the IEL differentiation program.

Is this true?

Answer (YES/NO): NO